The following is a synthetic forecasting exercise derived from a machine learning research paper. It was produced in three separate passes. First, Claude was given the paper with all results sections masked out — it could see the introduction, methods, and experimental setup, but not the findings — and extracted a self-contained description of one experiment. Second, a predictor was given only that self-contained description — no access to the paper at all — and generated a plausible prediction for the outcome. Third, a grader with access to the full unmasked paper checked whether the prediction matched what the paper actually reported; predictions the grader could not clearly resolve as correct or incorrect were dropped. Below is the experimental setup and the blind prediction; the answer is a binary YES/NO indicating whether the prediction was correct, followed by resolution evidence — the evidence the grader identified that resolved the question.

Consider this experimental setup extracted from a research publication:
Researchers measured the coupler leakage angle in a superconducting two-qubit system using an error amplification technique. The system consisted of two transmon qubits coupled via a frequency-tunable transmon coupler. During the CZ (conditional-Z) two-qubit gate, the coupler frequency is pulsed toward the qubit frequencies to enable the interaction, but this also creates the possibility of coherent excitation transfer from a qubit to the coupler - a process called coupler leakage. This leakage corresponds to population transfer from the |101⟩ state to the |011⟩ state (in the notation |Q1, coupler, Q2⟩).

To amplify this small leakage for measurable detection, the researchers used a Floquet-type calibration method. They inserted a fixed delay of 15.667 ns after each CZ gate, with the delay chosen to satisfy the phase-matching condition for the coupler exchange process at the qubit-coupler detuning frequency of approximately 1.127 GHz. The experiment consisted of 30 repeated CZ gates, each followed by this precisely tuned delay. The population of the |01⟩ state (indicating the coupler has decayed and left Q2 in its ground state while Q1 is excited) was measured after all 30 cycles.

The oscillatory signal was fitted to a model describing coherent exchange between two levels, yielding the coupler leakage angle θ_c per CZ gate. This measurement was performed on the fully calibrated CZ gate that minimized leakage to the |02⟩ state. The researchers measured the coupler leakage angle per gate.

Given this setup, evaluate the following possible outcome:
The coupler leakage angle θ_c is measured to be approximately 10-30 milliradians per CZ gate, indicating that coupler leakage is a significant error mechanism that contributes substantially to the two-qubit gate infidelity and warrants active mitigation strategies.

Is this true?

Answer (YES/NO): NO